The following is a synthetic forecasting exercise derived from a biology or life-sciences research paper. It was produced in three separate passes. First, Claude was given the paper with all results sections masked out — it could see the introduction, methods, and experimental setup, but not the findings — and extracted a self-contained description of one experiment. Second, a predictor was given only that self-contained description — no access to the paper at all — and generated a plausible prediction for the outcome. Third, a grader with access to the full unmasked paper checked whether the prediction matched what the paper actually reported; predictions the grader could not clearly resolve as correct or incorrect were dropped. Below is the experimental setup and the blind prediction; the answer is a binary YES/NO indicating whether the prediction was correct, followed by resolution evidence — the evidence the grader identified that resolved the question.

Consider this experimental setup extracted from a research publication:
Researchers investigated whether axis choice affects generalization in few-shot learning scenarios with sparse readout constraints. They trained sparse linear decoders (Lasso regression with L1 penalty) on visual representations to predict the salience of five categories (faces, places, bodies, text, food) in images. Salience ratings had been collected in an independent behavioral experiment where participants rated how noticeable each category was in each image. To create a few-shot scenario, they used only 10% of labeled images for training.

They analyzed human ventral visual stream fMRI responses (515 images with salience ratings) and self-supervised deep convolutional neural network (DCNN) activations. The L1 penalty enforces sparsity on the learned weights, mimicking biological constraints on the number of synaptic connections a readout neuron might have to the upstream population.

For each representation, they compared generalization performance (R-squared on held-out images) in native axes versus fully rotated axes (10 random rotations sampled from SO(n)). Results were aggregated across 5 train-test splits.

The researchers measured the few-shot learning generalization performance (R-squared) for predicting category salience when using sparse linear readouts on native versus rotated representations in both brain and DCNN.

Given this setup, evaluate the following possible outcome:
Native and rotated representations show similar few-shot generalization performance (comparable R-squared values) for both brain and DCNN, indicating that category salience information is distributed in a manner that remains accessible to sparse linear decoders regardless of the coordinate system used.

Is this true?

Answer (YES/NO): NO